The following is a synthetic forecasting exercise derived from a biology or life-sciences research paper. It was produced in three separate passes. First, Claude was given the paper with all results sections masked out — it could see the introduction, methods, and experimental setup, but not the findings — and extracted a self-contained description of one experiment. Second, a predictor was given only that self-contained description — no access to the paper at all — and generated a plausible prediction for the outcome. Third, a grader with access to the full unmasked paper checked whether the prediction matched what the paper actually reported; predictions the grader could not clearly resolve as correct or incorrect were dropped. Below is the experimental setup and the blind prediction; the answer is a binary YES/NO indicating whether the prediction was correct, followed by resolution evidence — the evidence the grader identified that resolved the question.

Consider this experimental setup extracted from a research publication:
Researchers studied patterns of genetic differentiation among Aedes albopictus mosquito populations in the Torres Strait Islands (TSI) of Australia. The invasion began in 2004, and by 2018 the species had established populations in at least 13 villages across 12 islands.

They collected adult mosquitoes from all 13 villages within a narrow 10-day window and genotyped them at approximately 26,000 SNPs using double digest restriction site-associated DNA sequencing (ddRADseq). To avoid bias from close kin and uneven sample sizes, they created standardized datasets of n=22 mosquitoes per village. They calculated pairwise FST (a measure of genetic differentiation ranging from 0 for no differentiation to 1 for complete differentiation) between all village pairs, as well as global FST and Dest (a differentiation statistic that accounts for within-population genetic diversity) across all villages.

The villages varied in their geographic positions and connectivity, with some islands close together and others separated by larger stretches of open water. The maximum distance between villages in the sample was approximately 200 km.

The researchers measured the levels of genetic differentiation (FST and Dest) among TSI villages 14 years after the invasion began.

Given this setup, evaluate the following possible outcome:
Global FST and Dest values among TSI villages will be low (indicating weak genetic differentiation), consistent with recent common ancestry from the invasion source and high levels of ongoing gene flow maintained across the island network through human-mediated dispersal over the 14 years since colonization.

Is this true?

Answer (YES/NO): YES